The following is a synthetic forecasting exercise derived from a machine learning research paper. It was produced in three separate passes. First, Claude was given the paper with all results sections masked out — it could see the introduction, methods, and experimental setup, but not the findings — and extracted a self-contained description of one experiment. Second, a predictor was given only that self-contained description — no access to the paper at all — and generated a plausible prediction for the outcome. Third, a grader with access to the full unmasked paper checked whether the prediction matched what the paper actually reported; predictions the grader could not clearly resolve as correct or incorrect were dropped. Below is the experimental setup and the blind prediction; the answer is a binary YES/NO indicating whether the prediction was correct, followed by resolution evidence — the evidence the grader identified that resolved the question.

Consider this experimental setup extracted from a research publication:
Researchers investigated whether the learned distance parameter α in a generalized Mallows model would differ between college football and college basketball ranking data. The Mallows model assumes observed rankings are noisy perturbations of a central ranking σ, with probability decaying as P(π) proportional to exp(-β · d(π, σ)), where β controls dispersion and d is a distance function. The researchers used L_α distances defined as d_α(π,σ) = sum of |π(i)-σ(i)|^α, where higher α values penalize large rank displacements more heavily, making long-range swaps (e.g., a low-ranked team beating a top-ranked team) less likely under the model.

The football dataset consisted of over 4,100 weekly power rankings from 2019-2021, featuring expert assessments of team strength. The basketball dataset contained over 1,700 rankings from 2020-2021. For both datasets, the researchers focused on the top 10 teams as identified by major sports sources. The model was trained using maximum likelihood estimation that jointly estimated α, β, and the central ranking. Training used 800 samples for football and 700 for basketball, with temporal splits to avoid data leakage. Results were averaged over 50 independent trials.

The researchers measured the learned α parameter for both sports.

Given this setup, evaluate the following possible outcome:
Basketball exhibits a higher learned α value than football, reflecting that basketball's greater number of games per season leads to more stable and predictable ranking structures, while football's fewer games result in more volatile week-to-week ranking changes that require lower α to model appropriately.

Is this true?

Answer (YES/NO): YES